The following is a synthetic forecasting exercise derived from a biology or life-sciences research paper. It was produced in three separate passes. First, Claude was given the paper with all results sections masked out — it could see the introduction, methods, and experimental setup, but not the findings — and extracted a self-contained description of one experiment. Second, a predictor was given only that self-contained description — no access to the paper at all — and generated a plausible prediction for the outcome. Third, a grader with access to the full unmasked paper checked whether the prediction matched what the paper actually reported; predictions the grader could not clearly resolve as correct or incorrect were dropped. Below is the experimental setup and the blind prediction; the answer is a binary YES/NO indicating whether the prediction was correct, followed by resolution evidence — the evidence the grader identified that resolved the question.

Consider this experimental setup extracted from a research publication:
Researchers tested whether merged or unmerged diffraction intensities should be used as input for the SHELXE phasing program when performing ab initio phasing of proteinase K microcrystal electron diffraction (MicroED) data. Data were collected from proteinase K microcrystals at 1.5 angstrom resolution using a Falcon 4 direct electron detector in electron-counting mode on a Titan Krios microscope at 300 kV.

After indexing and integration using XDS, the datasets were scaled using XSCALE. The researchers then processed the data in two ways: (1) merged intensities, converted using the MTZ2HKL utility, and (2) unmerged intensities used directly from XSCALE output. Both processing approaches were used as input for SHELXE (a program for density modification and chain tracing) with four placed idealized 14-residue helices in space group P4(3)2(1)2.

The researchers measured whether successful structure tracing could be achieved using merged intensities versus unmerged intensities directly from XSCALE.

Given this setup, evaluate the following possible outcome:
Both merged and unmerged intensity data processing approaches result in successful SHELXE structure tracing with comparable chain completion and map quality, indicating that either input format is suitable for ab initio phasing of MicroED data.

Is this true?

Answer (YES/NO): NO